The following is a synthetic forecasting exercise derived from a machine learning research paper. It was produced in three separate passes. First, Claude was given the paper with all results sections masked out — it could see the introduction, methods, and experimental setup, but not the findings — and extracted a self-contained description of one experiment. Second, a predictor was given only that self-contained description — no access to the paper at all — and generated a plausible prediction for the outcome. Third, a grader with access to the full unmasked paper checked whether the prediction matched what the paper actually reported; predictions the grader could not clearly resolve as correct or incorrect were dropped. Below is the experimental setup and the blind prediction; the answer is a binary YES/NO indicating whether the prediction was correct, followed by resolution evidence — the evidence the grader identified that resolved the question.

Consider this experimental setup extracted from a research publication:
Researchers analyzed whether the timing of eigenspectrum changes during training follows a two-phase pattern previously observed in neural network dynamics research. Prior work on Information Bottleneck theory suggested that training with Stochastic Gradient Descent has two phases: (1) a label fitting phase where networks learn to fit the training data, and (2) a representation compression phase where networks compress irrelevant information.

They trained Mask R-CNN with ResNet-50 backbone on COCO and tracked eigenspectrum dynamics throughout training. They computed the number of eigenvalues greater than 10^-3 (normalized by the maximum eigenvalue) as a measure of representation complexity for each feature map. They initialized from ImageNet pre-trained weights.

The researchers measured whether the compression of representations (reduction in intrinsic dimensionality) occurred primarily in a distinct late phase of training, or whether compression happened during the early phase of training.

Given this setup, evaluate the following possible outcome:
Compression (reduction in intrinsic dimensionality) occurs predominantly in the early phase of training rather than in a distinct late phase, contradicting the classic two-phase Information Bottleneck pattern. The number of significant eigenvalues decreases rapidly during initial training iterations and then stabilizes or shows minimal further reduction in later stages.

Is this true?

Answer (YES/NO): NO